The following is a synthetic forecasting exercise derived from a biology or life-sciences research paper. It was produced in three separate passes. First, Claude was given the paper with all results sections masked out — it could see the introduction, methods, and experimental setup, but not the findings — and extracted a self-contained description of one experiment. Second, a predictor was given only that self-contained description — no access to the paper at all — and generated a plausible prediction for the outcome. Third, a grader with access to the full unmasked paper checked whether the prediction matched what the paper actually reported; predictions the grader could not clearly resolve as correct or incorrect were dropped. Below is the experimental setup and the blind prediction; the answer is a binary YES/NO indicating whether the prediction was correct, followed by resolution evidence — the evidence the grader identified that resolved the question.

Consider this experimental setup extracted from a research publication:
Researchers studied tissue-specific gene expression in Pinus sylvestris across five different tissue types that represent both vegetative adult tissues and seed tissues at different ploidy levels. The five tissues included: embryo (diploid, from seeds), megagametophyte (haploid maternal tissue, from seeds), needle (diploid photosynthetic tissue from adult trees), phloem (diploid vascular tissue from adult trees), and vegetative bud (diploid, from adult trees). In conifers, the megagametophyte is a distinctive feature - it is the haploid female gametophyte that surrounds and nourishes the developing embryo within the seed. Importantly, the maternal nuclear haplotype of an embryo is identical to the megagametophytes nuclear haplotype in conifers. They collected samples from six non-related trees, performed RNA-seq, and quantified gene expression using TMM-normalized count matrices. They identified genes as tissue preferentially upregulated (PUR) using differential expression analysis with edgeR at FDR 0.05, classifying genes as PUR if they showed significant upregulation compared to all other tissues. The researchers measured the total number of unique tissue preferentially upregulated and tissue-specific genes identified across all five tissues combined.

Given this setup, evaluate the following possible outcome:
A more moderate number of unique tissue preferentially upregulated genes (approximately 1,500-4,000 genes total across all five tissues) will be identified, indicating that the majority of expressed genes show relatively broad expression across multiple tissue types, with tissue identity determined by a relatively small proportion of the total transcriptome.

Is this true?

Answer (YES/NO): NO